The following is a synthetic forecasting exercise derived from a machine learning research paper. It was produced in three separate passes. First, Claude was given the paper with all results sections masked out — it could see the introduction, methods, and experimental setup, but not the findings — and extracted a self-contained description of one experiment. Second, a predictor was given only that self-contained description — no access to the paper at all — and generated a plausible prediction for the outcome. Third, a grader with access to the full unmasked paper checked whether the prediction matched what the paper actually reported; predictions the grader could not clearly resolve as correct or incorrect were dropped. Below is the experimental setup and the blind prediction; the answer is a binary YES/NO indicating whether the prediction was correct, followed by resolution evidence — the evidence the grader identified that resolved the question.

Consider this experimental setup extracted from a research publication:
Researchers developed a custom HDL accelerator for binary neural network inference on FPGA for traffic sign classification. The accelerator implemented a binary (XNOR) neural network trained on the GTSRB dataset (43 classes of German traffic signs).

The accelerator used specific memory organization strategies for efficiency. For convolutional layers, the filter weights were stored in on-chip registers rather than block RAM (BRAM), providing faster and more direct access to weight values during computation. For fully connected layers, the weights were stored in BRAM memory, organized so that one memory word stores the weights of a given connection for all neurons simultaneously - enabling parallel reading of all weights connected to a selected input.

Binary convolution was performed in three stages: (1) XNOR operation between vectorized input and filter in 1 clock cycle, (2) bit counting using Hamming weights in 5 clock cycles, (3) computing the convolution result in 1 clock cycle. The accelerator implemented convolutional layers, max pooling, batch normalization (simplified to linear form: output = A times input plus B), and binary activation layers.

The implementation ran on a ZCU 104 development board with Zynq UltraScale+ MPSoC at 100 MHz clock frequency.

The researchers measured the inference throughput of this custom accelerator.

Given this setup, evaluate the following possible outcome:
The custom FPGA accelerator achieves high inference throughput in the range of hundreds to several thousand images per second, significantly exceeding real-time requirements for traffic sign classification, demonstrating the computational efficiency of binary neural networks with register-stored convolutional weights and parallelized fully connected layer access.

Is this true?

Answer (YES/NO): YES